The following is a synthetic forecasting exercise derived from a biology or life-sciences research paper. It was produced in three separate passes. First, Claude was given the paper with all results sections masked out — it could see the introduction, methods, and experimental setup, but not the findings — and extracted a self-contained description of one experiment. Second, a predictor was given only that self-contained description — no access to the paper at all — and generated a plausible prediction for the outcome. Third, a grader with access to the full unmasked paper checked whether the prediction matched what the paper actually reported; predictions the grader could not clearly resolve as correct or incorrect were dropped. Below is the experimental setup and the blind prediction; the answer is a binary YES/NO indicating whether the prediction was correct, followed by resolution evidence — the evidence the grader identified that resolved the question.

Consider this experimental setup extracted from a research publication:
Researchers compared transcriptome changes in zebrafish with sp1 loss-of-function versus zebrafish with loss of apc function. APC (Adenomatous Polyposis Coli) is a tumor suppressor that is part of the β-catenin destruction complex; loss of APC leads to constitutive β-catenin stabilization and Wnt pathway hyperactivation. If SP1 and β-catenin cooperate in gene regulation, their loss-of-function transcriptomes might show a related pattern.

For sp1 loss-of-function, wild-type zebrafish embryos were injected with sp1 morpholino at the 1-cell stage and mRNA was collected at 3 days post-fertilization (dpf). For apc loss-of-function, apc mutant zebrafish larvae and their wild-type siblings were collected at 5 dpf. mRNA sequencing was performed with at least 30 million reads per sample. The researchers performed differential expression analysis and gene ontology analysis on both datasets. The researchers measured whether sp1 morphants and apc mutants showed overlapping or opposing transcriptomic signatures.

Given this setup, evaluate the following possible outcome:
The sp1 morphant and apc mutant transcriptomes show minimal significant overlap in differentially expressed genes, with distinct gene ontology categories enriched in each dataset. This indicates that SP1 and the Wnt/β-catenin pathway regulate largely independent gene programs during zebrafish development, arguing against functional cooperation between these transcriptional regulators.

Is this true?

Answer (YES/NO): NO